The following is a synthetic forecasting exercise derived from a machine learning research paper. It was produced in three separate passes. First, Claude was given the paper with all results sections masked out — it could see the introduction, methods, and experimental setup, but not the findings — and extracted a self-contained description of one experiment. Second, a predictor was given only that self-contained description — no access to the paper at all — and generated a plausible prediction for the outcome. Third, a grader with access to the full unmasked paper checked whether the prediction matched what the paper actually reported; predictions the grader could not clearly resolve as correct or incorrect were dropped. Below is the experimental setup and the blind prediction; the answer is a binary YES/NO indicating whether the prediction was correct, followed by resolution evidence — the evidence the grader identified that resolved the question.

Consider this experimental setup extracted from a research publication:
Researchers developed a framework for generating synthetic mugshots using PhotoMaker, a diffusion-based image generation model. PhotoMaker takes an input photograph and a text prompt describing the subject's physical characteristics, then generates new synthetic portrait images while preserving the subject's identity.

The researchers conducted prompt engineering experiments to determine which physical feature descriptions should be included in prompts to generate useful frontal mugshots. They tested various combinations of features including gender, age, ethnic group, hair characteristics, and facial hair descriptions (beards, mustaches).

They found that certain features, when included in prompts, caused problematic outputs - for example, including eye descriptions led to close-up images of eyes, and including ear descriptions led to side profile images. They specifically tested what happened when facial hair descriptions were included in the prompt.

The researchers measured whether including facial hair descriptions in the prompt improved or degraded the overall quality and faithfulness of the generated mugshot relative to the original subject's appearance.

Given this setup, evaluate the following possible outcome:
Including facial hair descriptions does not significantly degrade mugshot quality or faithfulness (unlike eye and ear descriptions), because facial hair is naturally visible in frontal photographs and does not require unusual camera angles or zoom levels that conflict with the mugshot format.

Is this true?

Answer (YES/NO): NO